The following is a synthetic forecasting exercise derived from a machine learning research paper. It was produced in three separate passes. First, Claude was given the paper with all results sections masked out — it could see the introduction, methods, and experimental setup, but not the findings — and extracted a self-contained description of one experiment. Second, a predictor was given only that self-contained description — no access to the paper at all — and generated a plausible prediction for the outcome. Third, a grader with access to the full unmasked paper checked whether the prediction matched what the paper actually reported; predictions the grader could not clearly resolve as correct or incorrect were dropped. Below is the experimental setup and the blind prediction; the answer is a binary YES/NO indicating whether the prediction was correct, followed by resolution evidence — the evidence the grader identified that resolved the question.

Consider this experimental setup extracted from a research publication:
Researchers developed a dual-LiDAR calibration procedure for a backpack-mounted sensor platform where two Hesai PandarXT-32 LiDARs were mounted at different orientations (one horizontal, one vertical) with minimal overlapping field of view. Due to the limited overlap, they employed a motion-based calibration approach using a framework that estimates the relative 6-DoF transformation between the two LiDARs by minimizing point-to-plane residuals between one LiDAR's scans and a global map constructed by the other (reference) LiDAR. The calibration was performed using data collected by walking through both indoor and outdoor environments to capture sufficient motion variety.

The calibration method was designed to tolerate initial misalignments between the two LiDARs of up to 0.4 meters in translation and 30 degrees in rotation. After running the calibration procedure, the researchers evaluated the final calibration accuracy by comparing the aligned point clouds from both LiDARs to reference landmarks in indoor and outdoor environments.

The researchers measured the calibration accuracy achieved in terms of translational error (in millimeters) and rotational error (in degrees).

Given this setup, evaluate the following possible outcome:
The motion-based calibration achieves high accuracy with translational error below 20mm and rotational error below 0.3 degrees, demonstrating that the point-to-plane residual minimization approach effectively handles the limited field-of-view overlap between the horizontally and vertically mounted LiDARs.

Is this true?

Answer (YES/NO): YES